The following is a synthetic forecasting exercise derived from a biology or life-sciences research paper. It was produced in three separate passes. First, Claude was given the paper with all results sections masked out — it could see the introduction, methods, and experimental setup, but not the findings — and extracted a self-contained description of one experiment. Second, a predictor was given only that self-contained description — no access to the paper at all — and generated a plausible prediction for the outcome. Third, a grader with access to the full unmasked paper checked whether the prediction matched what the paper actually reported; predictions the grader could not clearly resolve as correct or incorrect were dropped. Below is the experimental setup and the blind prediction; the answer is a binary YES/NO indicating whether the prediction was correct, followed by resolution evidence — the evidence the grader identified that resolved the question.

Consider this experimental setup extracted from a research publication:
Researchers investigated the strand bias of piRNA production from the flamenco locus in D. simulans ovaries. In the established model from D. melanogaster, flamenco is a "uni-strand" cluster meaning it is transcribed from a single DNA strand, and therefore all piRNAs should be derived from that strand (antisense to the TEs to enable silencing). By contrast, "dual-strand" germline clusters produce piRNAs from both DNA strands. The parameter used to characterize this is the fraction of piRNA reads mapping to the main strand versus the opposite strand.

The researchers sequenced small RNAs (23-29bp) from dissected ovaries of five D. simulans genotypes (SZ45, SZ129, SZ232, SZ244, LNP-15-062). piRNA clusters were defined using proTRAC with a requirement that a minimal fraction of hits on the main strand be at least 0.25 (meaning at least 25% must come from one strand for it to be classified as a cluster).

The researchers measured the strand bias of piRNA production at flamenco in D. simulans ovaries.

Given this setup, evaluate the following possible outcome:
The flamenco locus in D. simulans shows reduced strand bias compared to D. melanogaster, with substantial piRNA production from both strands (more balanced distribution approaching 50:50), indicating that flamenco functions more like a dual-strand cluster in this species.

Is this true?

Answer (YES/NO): YES